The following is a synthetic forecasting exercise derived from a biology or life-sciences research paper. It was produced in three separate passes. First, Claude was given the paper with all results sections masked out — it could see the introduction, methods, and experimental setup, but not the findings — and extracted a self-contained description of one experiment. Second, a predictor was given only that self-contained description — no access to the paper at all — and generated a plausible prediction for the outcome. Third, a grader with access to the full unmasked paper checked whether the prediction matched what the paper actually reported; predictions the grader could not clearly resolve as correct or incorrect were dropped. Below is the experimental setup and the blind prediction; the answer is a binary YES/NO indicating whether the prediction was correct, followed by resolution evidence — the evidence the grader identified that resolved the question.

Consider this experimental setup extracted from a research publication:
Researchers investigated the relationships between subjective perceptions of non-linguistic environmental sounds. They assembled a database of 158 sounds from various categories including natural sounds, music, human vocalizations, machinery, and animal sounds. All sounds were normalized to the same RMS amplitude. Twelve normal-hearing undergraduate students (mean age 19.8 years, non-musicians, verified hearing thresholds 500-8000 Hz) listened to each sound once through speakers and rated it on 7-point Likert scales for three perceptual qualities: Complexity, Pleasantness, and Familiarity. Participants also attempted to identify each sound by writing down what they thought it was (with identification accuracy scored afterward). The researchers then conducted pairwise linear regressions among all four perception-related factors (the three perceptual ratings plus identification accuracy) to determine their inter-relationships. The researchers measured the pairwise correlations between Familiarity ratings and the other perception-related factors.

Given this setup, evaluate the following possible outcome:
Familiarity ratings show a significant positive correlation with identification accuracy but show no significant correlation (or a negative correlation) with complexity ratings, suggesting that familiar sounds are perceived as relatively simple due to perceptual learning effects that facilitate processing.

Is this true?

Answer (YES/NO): NO